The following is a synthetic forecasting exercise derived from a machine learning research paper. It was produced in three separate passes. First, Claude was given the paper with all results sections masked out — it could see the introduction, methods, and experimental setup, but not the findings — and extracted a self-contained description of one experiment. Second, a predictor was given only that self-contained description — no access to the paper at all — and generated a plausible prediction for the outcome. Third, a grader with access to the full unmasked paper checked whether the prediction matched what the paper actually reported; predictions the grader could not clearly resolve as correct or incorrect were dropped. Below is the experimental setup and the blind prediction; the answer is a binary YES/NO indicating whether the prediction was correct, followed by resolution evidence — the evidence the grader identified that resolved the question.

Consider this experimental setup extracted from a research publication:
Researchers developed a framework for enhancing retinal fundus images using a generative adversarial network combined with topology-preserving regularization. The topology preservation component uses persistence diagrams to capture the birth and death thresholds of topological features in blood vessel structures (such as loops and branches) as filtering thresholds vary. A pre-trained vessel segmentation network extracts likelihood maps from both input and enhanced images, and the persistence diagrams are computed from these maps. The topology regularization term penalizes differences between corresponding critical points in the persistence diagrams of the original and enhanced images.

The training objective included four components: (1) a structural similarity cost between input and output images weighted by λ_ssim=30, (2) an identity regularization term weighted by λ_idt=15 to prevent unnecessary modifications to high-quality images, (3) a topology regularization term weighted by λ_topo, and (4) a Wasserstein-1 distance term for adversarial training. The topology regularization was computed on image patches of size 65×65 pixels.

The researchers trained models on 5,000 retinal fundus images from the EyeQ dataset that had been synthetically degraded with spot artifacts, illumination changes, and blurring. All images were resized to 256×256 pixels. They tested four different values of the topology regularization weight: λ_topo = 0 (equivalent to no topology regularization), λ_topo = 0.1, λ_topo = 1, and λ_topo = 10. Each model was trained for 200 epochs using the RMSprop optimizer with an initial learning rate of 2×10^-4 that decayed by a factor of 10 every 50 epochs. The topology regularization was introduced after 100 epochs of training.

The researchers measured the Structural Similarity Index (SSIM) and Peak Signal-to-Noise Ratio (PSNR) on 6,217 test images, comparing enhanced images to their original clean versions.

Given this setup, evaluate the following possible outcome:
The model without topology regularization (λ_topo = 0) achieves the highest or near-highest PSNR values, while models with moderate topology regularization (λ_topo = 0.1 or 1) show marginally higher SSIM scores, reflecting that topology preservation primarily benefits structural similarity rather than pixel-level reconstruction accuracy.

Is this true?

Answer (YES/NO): NO